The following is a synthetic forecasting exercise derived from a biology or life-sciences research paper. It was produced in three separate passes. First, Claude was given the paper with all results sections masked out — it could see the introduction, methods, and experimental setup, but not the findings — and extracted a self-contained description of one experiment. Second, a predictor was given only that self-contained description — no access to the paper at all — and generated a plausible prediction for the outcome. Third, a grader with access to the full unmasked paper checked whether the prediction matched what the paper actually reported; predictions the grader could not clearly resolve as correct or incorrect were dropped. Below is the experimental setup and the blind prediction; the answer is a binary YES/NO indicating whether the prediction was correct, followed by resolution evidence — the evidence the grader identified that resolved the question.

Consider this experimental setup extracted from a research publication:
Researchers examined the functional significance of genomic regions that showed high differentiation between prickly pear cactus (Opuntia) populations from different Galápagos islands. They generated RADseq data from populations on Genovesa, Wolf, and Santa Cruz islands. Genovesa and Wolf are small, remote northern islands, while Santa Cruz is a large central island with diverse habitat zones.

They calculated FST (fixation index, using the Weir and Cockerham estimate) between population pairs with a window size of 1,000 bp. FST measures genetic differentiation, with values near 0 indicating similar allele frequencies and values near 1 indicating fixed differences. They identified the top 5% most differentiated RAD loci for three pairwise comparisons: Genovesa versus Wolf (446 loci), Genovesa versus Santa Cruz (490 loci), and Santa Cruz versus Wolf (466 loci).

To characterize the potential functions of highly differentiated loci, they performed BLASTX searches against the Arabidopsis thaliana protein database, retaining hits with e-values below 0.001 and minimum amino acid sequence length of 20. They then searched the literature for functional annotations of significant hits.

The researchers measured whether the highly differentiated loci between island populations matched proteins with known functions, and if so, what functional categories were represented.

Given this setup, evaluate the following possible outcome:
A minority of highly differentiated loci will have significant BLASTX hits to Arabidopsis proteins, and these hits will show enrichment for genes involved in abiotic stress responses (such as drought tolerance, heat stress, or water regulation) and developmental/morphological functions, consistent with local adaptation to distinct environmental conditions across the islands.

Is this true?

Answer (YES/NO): YES